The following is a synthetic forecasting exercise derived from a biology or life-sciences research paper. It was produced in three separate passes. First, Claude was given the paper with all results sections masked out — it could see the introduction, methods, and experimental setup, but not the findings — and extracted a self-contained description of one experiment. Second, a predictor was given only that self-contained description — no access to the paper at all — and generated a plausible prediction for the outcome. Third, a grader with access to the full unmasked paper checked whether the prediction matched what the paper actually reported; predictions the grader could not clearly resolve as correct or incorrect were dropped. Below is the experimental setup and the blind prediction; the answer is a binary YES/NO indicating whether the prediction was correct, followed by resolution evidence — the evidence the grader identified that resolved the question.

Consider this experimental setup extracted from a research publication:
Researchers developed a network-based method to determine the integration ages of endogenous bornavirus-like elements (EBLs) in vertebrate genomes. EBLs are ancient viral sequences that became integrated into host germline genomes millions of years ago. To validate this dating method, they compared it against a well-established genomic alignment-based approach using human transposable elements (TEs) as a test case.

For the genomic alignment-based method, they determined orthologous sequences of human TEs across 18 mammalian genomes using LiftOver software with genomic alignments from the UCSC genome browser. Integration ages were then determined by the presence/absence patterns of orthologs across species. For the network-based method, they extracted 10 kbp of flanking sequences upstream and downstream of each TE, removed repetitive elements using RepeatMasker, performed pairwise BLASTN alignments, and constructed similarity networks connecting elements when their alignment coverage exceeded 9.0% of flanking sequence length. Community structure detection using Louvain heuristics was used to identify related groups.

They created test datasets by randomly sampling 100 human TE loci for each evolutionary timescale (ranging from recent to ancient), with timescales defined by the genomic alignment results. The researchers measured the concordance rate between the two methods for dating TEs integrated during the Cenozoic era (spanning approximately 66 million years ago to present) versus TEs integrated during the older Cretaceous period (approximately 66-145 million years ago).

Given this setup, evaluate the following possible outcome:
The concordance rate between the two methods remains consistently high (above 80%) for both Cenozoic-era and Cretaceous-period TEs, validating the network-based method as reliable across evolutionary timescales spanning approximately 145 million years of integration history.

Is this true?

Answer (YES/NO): NO